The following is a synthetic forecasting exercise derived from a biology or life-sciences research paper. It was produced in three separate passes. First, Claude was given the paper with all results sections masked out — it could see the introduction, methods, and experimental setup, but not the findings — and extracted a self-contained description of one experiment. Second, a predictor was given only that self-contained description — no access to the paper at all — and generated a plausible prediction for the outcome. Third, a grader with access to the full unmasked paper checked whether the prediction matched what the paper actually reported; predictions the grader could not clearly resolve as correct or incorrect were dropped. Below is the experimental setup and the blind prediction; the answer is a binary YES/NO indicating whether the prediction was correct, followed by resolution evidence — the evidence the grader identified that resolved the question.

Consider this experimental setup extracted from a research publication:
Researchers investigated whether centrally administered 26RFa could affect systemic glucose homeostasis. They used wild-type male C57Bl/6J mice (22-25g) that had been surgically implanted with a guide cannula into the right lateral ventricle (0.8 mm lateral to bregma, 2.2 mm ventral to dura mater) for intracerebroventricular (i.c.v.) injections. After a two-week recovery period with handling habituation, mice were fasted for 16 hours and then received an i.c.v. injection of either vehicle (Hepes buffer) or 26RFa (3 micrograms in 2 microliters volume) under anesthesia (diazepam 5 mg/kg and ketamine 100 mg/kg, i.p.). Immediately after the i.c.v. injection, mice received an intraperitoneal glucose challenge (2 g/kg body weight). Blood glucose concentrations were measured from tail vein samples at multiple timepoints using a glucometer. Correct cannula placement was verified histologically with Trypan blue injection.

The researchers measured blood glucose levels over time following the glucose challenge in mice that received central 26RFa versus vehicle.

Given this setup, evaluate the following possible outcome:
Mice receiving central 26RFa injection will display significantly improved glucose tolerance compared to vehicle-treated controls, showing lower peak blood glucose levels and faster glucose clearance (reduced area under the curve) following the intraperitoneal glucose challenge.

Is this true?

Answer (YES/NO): YES